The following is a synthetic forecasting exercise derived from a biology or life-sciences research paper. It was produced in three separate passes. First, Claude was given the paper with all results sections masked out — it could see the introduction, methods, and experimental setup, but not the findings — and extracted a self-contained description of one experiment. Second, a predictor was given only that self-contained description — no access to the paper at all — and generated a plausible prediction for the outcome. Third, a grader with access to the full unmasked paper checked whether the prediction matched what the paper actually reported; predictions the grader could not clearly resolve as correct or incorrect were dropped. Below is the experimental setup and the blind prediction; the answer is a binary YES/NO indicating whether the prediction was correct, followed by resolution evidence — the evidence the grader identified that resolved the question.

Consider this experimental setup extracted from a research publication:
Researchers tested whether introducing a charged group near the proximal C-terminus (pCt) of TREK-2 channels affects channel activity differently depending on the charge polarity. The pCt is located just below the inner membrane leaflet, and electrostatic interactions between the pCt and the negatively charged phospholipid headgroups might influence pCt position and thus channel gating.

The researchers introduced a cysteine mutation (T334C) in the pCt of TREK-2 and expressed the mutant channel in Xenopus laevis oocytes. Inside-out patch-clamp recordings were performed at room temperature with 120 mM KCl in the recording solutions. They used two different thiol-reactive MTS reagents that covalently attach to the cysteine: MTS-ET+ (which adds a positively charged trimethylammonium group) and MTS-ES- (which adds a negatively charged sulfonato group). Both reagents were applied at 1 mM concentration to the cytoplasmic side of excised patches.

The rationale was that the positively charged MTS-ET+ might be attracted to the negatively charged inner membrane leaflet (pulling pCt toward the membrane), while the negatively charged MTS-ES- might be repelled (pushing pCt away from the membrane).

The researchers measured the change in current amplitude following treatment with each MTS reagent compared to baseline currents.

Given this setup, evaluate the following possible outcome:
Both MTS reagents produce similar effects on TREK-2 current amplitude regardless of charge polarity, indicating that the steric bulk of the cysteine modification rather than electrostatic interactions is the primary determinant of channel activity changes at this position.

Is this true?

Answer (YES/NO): NO